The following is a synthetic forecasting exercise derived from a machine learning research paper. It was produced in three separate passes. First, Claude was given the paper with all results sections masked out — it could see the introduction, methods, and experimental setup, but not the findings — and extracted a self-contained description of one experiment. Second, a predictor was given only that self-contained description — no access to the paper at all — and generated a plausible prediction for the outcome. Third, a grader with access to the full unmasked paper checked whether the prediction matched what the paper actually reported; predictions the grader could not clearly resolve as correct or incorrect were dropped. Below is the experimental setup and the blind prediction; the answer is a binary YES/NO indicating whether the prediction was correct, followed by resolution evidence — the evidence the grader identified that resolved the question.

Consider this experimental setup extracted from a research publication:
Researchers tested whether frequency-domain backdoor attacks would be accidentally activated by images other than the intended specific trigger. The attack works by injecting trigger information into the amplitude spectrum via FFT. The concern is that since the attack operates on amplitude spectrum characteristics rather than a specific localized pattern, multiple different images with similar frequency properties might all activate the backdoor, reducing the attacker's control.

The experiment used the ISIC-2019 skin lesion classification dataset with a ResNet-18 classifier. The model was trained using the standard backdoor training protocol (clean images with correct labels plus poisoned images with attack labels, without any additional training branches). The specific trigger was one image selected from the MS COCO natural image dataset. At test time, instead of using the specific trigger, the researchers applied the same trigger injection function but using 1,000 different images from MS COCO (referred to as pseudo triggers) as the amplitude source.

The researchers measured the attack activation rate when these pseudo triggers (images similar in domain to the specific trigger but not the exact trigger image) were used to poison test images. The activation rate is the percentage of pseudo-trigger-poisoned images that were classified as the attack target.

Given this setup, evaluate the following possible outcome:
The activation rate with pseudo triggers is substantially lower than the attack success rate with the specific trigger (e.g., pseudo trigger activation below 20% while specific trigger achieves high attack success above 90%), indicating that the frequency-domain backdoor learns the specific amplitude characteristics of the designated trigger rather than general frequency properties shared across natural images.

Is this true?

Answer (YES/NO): NO